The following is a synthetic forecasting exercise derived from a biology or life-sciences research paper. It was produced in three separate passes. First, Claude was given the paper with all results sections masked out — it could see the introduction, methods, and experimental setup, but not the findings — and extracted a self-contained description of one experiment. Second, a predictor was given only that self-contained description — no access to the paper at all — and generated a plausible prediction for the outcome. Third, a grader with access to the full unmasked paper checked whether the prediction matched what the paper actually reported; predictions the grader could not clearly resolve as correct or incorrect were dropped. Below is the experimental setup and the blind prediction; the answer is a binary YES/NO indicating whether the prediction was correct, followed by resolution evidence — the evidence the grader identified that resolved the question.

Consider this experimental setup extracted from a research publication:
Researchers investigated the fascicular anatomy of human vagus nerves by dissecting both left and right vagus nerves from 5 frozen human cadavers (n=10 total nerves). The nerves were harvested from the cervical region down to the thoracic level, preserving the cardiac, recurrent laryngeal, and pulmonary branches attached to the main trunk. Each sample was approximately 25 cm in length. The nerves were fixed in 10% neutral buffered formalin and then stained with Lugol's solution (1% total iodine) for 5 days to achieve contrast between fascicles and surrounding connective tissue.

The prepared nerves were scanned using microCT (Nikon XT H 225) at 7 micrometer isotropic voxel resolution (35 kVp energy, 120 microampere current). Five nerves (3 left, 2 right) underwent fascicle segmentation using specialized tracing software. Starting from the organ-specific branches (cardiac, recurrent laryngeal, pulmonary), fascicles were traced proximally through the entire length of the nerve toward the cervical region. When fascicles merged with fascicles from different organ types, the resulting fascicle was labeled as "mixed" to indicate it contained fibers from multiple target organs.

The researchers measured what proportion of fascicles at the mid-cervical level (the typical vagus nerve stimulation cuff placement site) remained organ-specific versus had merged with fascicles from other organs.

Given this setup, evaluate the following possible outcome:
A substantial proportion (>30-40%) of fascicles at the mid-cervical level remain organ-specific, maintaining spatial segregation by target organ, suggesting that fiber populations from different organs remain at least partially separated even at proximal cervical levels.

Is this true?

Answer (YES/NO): NO